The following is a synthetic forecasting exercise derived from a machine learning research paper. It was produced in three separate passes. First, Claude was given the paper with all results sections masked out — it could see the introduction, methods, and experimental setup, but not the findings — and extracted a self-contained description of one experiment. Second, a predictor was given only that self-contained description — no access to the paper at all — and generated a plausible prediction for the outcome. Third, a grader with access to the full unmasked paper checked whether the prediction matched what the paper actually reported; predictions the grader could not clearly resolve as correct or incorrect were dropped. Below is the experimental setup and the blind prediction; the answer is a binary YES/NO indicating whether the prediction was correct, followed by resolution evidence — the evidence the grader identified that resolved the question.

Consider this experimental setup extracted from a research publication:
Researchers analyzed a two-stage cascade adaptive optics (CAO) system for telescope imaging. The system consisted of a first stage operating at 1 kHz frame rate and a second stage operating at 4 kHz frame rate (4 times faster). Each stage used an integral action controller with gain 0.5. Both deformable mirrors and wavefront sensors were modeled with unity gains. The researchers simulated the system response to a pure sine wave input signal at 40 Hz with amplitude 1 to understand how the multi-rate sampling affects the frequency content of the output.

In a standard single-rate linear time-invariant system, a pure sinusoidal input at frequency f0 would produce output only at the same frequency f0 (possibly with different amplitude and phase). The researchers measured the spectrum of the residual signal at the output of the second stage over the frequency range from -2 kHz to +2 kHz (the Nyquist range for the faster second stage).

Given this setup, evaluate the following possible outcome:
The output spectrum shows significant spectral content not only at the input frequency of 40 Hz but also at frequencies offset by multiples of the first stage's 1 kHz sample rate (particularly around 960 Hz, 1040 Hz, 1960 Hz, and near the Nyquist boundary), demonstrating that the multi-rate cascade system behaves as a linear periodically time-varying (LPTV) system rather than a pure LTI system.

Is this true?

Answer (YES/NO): YES